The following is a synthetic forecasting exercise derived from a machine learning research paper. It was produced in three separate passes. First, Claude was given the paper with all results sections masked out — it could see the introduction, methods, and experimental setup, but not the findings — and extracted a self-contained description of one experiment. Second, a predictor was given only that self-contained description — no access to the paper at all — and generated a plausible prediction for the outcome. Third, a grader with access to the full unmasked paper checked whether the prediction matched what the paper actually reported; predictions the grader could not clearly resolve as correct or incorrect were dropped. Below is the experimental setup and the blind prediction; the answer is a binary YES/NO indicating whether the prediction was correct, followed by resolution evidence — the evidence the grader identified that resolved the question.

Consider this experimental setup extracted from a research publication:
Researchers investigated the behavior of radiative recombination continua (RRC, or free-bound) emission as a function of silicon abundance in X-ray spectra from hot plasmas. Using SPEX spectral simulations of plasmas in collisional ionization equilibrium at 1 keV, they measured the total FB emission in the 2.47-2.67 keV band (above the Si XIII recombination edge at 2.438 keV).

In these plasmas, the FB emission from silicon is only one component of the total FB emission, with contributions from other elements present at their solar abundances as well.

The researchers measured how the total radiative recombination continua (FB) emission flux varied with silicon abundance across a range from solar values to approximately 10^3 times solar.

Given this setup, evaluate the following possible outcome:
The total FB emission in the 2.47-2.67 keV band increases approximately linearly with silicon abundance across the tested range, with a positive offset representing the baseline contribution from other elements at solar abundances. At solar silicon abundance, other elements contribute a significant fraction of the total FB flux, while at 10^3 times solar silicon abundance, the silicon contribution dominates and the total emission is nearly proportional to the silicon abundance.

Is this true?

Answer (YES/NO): NO